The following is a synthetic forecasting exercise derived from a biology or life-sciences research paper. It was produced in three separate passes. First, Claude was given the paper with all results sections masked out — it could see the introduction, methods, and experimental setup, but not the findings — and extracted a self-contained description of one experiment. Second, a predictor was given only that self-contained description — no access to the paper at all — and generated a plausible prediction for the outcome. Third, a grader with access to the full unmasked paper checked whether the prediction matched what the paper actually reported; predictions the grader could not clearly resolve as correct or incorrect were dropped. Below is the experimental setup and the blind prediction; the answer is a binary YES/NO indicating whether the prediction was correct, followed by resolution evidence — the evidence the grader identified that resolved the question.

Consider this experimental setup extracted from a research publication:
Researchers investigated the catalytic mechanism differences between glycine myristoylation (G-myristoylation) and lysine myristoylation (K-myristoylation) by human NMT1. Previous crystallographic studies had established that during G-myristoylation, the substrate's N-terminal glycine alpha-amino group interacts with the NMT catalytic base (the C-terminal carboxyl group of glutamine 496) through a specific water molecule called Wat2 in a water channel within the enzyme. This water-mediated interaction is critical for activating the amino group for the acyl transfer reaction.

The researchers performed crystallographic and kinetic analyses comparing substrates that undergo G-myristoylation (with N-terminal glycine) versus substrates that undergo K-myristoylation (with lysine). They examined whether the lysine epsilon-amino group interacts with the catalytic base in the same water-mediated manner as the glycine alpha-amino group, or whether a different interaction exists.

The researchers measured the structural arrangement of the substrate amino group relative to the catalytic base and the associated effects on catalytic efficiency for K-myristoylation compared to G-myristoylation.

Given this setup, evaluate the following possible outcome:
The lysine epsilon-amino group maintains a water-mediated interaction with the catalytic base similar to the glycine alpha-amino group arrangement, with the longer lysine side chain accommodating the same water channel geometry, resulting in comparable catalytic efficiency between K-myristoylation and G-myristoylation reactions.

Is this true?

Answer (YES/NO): NO